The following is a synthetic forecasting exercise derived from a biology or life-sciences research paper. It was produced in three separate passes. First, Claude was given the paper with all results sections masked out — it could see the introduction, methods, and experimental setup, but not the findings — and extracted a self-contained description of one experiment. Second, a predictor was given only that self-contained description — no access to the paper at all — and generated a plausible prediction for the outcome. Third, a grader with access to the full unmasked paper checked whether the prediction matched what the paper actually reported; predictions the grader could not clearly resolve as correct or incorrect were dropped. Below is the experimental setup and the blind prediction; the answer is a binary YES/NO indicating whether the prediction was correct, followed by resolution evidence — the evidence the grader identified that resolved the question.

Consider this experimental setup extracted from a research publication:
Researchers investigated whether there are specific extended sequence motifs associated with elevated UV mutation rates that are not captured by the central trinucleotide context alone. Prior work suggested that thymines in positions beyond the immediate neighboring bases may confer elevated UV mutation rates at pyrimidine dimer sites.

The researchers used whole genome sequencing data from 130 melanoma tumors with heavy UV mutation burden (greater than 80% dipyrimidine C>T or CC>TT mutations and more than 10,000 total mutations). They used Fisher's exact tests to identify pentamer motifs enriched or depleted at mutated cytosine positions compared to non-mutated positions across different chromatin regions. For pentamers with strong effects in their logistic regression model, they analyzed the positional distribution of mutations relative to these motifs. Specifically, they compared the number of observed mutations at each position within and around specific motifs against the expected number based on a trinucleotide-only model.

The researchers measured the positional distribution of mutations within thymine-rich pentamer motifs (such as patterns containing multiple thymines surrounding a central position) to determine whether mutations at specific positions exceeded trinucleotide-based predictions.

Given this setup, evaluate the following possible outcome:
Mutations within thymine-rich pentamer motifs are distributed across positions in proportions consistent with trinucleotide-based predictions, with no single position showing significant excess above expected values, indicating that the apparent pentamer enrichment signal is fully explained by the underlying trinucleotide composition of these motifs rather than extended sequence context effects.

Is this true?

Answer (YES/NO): NO